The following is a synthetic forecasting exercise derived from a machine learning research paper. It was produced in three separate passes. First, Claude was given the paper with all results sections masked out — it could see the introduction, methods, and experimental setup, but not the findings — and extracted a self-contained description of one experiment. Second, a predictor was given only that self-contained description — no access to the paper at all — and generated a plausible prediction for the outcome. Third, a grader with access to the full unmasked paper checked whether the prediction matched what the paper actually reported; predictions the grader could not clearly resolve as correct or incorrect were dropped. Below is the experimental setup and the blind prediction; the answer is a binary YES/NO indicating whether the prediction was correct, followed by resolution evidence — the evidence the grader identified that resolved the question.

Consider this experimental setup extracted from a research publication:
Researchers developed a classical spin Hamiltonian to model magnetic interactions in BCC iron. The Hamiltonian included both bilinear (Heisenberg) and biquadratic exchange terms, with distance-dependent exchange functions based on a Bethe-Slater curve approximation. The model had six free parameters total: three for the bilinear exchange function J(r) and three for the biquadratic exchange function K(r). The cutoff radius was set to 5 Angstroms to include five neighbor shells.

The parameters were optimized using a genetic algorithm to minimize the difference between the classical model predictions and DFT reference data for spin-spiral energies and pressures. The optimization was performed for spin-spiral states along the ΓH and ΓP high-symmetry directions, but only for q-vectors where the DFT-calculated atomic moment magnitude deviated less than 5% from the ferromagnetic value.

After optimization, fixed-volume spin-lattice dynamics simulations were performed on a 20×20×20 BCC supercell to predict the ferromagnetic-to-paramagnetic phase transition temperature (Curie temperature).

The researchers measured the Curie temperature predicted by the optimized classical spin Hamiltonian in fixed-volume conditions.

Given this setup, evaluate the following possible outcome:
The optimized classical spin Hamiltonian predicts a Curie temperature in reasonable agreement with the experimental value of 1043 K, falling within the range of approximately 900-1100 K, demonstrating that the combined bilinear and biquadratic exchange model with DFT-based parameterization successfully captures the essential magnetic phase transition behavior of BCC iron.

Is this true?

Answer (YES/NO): NO